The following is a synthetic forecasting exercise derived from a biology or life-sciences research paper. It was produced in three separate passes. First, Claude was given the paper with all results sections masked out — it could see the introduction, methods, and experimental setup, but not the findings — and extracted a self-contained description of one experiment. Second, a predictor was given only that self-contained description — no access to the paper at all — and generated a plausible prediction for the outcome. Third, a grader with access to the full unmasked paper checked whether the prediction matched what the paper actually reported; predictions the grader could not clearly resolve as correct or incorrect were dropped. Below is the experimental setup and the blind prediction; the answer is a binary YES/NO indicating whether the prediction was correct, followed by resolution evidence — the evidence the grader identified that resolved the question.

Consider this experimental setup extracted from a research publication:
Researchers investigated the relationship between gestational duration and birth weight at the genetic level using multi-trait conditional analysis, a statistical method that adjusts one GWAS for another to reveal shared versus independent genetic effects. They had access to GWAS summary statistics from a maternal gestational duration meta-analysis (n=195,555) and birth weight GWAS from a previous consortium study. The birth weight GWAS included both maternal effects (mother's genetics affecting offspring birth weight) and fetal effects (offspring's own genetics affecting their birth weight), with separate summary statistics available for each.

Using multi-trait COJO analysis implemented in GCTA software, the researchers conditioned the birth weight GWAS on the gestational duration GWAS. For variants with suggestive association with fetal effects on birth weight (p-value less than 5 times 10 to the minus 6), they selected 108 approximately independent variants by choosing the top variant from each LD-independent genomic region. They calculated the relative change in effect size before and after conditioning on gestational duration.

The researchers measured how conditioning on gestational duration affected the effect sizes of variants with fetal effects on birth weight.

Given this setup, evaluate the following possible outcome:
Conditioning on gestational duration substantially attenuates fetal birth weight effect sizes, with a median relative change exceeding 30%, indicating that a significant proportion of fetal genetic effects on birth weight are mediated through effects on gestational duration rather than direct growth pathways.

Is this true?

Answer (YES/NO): NO